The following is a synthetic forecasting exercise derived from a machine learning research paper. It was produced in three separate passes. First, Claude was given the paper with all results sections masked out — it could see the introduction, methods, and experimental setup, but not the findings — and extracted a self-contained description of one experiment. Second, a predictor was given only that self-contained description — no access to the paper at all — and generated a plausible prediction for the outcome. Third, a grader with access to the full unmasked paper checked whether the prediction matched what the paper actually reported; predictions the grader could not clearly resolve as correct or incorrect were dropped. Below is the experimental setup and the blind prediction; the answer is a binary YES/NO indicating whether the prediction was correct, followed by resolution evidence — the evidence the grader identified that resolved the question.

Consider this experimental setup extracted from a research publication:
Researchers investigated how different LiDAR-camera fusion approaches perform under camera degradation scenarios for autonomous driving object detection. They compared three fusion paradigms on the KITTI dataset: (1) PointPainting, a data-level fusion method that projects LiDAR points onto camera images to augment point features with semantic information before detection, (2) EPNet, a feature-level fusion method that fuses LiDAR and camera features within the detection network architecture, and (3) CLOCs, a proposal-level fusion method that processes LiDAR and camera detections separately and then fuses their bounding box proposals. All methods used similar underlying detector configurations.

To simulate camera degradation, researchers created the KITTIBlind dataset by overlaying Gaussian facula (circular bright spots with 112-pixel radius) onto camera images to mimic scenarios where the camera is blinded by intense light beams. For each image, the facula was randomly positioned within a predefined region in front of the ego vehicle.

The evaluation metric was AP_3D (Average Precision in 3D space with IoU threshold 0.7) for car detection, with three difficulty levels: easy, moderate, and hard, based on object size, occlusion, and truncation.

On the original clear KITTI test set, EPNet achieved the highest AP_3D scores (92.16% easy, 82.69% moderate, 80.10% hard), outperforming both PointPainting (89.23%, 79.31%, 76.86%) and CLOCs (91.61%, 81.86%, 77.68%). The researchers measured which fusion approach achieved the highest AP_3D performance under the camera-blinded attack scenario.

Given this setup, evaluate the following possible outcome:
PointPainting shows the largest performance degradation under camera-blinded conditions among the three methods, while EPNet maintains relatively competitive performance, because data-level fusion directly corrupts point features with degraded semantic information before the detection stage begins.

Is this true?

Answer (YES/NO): NO